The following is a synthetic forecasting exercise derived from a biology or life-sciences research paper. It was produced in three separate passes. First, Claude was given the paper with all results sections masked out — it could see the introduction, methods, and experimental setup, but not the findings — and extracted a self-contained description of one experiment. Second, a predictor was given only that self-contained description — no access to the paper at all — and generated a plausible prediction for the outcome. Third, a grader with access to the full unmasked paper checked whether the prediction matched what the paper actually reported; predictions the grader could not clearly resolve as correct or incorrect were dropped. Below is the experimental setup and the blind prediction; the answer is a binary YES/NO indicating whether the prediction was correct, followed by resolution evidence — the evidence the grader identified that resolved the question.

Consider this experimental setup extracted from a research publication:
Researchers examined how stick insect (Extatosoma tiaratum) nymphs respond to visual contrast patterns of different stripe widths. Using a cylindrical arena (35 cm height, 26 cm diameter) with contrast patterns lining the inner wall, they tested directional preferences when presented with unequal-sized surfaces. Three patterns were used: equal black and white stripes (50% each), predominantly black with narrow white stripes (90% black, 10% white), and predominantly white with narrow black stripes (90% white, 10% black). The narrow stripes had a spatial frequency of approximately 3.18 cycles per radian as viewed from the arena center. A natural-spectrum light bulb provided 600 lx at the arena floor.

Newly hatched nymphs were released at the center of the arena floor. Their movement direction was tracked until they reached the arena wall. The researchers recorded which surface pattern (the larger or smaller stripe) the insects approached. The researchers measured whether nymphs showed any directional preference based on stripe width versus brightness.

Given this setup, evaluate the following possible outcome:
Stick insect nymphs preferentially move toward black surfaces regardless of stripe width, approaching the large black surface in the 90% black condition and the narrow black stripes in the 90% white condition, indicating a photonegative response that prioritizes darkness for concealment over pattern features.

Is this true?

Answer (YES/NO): NO